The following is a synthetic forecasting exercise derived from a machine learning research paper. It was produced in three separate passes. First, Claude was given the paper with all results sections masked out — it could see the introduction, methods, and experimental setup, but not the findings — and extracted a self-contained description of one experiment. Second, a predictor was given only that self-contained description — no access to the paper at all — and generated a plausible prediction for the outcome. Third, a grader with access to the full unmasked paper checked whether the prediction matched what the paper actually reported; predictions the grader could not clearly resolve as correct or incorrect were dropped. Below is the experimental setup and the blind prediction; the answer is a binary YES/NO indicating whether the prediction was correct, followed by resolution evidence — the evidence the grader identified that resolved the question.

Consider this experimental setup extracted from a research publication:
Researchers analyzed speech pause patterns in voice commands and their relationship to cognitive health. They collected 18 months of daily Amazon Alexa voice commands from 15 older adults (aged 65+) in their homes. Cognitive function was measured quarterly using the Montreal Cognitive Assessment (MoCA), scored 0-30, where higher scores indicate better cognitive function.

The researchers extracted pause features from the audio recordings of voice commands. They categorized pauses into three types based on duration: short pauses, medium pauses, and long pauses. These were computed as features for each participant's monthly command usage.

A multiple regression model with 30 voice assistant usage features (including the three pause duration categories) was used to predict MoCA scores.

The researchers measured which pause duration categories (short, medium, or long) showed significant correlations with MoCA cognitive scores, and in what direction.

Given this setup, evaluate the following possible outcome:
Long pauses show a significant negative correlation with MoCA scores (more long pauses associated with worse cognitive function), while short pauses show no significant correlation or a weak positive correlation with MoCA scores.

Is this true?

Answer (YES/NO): NO